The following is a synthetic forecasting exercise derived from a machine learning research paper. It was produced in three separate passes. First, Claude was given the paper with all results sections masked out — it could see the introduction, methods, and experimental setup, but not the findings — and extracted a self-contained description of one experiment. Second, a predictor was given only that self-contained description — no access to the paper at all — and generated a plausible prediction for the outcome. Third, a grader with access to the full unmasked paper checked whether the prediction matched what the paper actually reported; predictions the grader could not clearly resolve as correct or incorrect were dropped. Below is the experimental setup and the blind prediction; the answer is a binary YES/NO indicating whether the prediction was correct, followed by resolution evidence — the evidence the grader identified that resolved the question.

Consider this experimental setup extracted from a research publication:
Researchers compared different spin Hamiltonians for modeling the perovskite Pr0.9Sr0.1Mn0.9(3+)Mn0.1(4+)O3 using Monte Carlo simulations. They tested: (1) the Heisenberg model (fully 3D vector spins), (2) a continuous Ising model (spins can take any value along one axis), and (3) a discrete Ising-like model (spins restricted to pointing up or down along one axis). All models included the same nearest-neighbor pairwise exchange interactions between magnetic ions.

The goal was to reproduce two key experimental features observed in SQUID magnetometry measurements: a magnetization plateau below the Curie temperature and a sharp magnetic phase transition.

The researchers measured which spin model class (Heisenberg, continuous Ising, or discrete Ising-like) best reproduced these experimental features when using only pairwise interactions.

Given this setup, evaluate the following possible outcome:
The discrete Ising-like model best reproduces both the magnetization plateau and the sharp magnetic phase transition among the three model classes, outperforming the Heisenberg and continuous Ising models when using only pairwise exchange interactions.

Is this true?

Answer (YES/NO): NO